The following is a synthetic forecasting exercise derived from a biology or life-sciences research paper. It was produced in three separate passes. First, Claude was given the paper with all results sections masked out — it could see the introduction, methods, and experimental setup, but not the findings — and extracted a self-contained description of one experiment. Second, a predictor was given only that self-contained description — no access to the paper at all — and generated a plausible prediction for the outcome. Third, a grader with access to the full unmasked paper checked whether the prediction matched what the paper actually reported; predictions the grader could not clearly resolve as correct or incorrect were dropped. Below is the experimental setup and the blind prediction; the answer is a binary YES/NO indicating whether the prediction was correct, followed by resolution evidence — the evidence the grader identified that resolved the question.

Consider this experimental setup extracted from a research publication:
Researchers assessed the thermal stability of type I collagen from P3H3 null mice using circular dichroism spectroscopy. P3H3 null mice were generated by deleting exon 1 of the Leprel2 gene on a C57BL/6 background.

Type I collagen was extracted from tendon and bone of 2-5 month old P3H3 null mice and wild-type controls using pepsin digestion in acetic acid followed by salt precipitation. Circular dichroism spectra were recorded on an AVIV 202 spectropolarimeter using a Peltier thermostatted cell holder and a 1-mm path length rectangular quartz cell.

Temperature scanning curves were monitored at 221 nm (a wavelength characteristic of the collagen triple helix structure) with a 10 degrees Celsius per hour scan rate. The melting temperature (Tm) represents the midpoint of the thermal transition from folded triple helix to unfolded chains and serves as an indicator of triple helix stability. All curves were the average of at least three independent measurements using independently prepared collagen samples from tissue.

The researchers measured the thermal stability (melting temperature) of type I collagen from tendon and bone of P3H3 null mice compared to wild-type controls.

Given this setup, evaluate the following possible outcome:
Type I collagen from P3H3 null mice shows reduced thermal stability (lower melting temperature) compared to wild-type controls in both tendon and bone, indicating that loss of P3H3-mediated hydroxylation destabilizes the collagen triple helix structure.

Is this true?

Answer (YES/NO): NO